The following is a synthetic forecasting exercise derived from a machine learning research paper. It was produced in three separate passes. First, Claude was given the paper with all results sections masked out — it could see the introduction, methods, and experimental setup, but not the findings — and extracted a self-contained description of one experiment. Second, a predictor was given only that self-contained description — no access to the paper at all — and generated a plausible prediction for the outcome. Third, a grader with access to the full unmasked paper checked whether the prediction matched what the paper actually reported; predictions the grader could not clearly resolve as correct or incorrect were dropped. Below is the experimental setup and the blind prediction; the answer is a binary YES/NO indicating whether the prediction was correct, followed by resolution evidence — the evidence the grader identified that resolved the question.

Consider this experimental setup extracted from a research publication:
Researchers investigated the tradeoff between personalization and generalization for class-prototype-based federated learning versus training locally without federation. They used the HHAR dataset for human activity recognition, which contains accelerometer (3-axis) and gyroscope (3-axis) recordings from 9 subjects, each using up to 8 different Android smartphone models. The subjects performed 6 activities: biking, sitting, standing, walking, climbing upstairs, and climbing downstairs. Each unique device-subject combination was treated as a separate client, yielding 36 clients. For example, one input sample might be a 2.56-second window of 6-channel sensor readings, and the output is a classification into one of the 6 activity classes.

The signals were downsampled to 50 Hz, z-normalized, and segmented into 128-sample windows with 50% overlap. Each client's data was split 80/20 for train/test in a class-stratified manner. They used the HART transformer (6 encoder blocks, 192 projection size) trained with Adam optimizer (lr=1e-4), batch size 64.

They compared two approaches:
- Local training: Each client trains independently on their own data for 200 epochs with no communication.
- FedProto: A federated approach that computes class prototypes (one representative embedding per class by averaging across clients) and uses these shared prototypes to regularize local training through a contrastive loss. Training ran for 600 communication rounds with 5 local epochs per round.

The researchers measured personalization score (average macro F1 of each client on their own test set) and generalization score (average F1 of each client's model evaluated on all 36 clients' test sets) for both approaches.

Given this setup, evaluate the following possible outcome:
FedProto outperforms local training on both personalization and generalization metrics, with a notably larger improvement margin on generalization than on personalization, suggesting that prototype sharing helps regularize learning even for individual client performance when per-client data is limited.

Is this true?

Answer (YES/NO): NO